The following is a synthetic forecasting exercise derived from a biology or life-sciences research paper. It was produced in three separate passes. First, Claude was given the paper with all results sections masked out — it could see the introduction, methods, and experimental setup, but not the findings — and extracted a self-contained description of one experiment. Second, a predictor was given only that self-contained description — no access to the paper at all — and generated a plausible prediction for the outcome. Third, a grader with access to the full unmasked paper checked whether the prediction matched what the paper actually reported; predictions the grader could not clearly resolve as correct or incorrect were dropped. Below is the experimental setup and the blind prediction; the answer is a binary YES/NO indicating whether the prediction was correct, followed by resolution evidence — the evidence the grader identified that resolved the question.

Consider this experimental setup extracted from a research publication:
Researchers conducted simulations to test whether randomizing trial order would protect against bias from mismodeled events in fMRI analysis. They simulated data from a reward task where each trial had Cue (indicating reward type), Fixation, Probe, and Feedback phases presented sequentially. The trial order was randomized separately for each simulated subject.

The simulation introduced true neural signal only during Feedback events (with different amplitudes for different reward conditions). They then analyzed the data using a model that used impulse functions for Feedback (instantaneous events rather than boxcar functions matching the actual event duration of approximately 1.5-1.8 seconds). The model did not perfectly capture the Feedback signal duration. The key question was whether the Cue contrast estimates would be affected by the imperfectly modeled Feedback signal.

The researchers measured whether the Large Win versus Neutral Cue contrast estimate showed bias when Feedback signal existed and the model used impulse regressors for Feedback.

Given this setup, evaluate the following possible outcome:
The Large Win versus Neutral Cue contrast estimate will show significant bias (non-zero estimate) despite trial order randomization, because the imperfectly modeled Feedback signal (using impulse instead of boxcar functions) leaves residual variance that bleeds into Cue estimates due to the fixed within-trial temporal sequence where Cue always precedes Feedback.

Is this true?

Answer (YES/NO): NO